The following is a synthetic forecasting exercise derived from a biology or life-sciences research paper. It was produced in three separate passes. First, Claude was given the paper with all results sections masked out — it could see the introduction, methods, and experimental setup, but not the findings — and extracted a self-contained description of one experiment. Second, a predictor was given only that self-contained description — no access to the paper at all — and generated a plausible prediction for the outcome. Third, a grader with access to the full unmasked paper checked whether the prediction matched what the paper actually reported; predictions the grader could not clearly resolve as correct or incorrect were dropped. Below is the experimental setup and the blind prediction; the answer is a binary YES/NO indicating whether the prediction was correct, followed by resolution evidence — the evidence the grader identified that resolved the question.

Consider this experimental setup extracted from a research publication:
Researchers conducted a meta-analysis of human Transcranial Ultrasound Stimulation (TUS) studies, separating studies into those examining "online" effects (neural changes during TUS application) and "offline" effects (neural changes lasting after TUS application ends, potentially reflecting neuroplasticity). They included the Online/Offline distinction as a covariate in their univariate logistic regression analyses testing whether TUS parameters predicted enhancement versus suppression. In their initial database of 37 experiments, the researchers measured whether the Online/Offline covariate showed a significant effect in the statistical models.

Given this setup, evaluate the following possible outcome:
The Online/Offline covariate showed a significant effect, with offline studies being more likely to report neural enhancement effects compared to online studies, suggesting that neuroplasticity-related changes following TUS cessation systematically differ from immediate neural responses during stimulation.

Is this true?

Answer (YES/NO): NO